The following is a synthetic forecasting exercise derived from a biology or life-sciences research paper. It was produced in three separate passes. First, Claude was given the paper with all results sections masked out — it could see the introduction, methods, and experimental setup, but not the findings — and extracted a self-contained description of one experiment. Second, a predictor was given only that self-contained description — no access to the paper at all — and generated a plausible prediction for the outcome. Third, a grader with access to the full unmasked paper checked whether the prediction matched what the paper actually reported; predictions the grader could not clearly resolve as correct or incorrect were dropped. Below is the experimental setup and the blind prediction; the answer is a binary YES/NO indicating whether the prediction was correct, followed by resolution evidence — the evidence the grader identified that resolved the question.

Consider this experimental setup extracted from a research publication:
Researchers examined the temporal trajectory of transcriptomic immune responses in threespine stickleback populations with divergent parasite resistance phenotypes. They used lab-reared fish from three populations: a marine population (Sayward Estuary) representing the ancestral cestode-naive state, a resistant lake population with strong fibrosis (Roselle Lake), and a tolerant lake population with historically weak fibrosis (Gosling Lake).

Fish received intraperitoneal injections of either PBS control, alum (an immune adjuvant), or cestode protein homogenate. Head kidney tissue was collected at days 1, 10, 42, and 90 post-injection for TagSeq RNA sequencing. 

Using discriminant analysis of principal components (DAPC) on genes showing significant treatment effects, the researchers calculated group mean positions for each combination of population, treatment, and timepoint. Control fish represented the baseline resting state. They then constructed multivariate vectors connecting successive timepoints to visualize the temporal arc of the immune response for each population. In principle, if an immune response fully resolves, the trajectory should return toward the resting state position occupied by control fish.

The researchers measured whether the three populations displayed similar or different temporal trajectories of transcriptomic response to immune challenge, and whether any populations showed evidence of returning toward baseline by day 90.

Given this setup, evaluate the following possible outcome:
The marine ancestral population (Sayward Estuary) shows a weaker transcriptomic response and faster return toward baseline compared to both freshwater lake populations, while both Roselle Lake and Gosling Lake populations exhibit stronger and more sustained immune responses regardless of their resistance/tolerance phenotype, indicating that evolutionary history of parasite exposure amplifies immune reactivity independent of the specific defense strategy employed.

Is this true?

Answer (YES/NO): NO